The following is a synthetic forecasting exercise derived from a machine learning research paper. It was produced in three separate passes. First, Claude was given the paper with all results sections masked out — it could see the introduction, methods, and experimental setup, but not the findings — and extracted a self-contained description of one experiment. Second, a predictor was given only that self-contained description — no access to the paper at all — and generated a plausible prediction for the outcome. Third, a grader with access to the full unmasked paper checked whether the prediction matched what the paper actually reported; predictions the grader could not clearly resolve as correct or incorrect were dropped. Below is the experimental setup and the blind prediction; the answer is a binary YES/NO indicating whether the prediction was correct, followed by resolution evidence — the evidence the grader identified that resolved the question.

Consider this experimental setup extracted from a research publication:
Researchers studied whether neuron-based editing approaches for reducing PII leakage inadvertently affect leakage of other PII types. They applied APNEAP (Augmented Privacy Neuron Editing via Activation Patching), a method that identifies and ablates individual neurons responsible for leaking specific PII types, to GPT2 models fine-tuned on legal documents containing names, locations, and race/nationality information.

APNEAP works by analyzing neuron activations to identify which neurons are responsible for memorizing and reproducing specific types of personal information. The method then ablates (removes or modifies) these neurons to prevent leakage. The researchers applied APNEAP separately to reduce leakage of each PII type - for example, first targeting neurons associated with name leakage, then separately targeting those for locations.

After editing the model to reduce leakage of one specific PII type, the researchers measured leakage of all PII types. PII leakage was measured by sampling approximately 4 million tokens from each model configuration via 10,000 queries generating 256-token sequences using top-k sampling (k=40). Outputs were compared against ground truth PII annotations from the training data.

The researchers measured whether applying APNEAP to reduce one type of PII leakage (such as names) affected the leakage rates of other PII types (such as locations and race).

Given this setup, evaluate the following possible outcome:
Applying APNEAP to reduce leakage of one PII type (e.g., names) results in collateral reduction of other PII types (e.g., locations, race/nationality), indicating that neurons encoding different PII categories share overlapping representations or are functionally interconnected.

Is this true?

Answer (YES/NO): NO